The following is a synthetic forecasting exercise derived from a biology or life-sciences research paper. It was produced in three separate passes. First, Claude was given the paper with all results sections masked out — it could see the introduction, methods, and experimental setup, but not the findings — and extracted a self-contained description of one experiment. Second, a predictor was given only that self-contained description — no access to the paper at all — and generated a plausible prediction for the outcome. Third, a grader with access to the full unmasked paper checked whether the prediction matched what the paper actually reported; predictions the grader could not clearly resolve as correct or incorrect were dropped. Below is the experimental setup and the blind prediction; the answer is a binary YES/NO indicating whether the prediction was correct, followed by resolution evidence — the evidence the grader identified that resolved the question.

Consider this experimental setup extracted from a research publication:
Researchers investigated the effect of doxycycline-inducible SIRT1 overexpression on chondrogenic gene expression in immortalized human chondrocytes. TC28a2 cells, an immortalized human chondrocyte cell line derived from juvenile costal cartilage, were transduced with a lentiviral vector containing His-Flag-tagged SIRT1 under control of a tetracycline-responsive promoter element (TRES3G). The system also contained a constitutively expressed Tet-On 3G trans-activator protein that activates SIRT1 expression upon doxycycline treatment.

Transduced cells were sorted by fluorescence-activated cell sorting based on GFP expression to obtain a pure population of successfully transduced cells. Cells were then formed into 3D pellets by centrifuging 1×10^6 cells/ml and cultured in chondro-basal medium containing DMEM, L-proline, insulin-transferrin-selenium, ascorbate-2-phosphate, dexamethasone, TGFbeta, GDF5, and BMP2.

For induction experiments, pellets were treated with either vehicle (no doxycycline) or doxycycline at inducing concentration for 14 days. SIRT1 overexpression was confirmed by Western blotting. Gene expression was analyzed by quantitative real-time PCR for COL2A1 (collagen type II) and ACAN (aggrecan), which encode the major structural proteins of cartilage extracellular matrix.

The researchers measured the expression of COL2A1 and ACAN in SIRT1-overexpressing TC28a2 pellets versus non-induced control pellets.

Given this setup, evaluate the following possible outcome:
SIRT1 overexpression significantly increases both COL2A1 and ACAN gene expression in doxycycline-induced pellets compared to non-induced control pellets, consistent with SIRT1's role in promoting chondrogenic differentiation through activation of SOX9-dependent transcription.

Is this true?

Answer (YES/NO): NO